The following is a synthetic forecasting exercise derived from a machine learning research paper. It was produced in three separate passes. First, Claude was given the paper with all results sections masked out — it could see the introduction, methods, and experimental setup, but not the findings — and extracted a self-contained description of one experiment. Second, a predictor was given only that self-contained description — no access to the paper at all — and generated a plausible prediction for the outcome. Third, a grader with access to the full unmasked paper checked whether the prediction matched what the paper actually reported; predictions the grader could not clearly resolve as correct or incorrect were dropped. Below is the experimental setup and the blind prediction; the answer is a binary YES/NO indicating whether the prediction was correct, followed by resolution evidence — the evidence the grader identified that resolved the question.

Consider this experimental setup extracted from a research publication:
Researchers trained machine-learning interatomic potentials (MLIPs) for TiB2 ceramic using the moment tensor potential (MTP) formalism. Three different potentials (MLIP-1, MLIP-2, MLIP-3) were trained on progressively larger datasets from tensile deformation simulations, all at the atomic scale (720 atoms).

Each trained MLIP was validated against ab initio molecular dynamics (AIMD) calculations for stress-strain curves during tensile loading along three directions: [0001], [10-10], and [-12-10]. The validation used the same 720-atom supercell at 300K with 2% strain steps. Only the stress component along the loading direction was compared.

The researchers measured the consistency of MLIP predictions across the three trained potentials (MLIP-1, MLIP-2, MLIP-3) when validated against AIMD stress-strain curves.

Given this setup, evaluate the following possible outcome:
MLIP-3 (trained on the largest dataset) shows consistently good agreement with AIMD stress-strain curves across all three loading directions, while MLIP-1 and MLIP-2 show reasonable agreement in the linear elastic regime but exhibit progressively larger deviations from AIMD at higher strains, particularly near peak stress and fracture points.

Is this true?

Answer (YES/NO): NO